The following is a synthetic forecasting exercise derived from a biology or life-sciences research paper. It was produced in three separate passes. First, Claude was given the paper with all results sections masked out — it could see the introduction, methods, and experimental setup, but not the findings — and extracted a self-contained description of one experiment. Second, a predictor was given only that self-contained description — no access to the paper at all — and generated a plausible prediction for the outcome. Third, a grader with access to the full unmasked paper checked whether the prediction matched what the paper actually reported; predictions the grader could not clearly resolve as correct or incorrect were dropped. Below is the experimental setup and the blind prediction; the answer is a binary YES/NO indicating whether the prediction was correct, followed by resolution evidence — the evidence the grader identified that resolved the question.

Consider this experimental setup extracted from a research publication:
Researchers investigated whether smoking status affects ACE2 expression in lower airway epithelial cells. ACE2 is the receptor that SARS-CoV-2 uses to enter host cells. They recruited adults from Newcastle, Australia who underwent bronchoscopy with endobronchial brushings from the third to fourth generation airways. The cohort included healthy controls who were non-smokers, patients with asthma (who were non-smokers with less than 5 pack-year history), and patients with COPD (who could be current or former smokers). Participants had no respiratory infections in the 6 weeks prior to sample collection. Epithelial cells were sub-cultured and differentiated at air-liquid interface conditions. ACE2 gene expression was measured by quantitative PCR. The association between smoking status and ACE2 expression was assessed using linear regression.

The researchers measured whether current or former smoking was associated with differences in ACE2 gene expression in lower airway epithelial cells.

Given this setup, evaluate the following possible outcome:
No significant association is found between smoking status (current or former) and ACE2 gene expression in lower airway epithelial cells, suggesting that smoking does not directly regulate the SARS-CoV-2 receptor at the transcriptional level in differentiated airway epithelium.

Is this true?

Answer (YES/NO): YES